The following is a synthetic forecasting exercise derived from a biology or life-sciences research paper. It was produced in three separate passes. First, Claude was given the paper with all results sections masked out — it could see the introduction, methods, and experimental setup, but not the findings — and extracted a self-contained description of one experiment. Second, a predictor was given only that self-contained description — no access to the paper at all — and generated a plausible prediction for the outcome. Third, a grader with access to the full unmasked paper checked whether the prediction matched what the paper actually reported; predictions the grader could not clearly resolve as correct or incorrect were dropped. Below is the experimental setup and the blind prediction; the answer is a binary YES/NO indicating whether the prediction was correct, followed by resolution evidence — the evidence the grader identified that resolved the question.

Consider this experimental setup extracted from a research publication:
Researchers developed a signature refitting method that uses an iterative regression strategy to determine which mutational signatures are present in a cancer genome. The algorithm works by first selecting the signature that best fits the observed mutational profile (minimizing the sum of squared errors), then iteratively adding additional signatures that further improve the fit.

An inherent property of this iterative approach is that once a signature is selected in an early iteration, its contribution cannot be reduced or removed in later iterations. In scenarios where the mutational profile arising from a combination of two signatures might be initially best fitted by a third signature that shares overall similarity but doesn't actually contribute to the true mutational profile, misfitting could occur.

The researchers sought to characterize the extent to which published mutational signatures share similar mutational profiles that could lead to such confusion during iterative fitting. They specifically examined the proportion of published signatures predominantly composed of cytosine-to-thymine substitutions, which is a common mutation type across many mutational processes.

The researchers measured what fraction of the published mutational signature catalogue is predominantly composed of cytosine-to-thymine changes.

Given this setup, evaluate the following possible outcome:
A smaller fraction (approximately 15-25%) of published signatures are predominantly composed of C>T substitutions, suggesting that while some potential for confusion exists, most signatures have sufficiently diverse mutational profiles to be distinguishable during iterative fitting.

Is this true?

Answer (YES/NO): NO